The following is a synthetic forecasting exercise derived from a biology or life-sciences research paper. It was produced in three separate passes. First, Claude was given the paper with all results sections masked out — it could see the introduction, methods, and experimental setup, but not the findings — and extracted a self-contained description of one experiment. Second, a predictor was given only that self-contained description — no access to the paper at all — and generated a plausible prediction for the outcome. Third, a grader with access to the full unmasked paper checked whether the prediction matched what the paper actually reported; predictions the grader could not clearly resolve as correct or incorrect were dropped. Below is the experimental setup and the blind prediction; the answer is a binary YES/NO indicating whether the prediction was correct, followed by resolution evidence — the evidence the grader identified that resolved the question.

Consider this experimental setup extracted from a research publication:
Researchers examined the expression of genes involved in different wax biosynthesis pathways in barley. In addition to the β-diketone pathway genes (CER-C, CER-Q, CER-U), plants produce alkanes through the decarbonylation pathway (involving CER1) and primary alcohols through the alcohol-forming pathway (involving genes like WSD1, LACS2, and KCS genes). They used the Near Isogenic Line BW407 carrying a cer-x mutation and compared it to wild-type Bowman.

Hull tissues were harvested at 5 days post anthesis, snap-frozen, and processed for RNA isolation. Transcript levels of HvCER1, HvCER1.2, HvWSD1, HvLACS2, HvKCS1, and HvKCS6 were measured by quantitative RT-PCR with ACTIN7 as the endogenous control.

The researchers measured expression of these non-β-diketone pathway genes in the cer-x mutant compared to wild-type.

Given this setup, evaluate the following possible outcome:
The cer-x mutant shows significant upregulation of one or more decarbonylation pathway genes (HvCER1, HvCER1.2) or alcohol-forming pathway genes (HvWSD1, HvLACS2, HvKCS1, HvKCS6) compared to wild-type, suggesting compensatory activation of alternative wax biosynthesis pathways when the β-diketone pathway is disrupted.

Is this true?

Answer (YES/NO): NO